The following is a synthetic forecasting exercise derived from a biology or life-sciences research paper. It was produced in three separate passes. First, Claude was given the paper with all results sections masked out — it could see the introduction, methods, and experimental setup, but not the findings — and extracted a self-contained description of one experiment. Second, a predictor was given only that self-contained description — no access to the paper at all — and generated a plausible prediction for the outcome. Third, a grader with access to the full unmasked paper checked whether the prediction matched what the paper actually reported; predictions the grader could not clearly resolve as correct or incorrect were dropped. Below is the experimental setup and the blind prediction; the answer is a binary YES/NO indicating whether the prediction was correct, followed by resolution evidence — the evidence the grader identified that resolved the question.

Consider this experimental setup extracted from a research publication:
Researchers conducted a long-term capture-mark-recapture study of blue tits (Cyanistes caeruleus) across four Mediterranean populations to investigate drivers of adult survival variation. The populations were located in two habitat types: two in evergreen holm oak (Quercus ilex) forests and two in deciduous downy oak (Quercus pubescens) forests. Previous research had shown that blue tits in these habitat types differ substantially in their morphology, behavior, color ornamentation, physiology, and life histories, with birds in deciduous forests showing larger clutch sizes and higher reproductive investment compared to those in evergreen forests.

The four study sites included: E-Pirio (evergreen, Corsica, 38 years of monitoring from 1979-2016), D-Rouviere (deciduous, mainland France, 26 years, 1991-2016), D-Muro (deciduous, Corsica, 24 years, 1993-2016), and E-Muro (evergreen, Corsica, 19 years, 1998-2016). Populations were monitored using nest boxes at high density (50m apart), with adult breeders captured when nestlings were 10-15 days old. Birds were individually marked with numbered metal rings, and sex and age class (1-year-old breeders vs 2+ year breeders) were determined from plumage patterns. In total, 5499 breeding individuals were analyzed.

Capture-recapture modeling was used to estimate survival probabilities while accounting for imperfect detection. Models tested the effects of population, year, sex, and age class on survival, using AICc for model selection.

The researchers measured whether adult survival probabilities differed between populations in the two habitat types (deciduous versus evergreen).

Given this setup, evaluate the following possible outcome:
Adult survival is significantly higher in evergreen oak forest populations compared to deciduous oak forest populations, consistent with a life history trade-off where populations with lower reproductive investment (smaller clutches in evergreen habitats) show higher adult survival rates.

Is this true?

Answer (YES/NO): YES